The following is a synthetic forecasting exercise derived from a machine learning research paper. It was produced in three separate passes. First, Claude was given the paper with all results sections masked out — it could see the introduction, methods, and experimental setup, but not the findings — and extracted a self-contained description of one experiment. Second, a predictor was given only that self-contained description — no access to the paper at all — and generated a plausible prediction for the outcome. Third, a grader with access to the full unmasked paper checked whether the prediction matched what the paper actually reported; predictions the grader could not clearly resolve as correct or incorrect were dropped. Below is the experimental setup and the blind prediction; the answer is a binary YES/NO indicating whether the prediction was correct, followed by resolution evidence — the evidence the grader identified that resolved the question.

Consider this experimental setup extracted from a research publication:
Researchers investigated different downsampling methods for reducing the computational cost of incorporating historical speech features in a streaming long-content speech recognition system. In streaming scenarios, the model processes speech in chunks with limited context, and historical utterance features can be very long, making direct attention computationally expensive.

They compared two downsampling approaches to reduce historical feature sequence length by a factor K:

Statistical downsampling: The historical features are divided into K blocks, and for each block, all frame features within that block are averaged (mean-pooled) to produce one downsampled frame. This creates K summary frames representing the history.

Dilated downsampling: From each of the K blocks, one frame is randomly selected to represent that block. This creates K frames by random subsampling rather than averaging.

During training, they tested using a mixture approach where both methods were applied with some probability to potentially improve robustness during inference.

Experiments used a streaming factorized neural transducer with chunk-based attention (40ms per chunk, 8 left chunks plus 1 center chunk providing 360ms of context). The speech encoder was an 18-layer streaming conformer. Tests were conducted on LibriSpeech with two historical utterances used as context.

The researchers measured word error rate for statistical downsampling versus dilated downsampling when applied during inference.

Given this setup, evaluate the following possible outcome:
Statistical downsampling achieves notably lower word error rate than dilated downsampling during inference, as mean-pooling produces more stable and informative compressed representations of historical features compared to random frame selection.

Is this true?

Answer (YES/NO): NO